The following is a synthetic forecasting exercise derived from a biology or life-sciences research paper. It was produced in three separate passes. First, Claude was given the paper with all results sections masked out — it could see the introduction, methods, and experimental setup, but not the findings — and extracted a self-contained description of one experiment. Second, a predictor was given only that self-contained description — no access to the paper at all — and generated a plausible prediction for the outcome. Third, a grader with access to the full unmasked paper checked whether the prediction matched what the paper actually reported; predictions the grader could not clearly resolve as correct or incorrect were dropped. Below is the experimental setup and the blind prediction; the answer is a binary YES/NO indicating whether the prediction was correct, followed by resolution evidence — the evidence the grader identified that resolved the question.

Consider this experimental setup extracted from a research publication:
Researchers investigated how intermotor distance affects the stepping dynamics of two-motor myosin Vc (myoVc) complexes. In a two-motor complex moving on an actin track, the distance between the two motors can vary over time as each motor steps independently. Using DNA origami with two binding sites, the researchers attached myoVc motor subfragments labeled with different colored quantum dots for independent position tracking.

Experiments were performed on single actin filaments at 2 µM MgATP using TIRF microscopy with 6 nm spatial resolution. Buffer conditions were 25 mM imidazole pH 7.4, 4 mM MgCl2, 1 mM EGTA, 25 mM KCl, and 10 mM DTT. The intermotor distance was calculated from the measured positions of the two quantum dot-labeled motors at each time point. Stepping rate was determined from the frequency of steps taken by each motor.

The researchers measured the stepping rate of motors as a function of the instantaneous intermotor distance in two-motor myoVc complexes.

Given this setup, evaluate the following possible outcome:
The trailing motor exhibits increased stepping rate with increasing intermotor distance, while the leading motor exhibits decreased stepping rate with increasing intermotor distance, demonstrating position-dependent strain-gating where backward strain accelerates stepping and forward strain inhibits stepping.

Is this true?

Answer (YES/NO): NO